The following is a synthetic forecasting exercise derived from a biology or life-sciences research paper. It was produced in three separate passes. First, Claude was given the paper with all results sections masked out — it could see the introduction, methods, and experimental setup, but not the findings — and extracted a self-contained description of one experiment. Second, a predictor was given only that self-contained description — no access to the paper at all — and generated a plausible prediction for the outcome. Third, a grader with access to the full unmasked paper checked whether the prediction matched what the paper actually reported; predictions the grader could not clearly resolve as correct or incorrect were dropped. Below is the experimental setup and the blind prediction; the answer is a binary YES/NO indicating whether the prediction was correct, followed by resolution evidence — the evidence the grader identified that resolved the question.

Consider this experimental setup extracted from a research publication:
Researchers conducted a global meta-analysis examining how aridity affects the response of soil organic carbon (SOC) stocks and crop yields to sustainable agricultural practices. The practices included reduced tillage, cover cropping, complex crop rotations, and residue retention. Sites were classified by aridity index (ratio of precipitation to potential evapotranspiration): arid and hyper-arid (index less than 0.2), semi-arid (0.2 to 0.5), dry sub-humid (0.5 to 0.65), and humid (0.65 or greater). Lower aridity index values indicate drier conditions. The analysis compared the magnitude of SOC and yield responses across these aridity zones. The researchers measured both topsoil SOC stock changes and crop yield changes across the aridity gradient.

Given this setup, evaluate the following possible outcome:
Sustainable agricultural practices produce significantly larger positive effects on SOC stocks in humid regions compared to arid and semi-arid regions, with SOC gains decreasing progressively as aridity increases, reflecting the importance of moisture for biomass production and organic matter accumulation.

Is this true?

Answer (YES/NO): NO